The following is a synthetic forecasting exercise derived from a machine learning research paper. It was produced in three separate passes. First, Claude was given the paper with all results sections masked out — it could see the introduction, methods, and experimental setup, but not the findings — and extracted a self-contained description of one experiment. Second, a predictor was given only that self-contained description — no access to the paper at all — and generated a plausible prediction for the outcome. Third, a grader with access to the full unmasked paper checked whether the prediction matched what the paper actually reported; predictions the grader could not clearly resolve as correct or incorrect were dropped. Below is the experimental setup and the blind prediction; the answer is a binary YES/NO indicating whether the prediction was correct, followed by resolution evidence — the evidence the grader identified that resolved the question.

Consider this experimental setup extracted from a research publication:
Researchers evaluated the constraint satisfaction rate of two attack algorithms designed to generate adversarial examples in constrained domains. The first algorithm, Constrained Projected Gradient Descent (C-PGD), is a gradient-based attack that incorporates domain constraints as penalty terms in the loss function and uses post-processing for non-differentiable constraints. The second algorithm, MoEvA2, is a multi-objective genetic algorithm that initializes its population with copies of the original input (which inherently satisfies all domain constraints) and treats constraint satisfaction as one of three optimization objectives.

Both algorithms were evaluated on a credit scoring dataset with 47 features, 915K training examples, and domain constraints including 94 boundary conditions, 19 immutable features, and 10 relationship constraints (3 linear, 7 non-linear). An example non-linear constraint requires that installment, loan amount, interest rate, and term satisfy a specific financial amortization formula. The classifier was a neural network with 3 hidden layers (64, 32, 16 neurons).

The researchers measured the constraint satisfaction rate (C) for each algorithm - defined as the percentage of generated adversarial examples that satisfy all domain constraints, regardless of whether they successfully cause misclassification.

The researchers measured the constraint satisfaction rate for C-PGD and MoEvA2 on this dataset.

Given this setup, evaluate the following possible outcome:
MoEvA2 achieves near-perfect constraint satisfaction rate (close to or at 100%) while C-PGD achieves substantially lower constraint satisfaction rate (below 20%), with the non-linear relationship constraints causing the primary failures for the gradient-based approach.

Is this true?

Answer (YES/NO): NO